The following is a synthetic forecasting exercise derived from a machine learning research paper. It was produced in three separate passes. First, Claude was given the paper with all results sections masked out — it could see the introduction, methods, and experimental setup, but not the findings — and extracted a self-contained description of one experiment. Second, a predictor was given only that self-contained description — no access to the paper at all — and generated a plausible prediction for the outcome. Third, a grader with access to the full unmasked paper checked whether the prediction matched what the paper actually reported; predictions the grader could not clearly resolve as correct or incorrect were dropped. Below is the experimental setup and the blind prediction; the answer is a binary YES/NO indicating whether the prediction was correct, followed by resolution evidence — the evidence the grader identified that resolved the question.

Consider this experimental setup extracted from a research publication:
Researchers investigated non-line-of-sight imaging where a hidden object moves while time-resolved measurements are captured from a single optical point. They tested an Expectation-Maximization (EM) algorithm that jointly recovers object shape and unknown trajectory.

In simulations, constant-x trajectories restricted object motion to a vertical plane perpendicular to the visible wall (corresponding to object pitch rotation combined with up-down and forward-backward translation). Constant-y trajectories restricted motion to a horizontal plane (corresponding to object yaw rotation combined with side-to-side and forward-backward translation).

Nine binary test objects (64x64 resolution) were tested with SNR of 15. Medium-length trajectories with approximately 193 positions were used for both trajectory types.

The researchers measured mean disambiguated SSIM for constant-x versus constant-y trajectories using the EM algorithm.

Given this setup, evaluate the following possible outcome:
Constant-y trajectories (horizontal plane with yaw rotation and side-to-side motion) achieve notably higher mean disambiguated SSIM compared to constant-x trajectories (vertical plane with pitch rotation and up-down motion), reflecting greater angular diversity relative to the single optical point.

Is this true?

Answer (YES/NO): YES